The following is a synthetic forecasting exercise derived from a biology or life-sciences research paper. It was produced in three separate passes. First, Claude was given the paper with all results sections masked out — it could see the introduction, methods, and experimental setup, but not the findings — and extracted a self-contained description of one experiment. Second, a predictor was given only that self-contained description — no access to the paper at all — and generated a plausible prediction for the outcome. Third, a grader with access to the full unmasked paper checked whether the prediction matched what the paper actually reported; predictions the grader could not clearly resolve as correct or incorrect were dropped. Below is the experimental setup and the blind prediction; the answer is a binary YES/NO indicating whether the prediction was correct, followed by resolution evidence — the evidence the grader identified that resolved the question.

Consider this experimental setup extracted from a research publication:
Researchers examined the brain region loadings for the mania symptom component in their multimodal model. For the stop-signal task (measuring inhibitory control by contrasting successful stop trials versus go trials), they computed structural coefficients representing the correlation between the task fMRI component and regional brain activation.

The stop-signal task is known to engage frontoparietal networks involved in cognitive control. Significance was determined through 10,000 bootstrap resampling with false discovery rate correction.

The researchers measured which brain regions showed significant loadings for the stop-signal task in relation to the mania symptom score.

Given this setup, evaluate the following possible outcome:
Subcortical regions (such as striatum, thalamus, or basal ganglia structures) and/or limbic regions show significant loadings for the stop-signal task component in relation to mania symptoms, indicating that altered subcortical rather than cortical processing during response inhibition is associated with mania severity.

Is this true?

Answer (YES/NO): NO